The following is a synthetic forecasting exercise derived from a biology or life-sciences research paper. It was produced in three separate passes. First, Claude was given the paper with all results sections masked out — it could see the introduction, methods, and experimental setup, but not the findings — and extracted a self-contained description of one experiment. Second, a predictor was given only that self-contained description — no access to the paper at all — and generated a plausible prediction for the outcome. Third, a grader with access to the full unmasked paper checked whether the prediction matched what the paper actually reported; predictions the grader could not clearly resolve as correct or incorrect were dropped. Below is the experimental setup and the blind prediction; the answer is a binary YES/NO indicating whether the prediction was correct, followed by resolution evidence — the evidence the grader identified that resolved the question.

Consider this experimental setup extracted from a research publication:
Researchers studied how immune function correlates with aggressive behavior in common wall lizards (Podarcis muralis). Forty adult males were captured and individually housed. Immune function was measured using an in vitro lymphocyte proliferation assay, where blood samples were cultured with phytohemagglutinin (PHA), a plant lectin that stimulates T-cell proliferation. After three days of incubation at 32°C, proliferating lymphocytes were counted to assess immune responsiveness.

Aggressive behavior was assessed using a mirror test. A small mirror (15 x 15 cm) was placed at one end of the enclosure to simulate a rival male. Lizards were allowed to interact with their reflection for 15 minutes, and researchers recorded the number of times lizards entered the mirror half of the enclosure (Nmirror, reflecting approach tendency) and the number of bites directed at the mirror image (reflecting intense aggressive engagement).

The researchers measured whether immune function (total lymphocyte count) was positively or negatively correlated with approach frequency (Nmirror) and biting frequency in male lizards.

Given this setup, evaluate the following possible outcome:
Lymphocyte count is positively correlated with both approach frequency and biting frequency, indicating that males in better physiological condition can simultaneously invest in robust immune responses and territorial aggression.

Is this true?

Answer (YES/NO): NO